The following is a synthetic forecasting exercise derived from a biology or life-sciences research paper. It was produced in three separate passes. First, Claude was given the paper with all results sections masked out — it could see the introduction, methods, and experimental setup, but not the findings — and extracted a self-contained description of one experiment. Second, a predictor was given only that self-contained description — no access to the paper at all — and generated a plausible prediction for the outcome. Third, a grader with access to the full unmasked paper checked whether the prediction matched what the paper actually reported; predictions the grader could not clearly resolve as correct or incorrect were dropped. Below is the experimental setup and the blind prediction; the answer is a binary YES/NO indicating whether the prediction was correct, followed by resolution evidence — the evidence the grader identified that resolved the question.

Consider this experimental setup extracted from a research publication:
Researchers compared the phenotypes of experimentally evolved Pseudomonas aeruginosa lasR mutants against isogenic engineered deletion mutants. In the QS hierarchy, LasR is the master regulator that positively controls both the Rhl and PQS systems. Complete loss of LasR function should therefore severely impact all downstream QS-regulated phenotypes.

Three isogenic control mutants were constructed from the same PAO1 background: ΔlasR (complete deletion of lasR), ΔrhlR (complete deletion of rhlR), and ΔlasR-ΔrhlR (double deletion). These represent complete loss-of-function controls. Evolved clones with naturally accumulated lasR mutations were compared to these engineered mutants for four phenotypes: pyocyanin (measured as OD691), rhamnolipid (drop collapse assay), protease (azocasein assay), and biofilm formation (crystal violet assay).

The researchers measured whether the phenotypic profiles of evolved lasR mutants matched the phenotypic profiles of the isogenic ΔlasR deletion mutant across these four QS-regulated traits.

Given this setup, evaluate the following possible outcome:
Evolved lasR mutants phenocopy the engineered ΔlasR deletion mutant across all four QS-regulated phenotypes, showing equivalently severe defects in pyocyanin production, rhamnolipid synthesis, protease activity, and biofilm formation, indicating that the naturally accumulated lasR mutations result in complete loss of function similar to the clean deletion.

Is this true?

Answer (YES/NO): YES